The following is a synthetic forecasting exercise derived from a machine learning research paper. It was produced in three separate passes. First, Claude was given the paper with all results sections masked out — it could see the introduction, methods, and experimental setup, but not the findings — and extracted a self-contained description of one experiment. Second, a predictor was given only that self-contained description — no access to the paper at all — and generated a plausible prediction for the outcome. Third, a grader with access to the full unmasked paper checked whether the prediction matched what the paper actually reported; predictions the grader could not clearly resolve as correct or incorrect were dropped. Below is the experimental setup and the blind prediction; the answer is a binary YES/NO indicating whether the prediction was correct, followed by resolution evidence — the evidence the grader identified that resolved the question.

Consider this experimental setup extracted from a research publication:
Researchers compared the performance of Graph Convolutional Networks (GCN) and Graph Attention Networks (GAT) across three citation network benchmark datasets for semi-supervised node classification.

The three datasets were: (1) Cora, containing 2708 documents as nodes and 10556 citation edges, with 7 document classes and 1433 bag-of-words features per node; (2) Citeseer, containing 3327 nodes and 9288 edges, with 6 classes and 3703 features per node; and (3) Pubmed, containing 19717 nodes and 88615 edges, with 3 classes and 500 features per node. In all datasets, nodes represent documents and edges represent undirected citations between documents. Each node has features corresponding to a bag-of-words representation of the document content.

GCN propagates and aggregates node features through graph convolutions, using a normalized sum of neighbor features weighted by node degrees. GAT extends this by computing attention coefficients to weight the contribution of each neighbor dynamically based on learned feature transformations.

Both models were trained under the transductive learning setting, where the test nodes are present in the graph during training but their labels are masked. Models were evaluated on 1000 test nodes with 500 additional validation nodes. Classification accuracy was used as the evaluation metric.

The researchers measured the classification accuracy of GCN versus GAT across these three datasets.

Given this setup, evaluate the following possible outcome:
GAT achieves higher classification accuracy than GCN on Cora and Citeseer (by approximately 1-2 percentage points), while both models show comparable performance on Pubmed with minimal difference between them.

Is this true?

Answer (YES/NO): YES